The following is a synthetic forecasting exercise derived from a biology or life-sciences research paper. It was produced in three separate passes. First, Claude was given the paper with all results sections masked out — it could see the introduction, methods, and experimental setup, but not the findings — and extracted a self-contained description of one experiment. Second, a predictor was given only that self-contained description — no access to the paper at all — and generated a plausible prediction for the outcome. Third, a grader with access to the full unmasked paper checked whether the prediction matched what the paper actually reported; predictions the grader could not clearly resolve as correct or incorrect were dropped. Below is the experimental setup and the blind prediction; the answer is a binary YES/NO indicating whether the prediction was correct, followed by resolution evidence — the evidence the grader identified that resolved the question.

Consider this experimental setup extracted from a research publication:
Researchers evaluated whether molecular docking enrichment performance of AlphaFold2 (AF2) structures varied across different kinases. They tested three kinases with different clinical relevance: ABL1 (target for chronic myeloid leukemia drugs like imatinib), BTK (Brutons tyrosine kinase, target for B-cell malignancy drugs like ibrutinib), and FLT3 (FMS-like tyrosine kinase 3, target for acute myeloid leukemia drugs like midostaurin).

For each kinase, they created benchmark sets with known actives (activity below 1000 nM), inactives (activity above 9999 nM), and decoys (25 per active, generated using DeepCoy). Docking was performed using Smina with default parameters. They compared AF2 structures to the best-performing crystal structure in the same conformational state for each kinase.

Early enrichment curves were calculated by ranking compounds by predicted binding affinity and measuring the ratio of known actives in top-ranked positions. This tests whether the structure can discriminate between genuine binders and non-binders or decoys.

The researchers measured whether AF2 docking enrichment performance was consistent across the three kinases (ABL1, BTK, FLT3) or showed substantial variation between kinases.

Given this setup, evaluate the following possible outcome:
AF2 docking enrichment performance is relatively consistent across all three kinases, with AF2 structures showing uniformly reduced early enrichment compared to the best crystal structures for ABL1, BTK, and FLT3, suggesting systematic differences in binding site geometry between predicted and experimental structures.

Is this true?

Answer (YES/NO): NO